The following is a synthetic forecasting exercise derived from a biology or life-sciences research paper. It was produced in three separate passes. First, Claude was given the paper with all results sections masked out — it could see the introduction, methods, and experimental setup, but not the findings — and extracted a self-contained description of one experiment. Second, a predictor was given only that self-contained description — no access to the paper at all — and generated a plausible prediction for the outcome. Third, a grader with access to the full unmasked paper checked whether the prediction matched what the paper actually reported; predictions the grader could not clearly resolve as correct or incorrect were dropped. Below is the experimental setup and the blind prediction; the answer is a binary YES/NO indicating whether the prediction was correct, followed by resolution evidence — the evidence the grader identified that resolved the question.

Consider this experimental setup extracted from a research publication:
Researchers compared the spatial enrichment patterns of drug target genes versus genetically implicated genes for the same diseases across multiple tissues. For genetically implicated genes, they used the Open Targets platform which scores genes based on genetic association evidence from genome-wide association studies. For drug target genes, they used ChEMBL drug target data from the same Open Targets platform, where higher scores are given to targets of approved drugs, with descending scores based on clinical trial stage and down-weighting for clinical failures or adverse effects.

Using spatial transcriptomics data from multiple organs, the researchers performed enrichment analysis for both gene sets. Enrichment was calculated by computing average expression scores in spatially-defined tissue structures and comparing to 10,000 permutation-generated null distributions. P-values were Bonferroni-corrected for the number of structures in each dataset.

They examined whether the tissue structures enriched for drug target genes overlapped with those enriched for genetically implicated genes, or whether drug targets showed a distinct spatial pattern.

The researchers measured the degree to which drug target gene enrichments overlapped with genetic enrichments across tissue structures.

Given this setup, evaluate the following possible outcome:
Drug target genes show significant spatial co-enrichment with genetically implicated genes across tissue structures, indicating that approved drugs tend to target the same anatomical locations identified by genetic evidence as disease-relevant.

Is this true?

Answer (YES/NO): YES